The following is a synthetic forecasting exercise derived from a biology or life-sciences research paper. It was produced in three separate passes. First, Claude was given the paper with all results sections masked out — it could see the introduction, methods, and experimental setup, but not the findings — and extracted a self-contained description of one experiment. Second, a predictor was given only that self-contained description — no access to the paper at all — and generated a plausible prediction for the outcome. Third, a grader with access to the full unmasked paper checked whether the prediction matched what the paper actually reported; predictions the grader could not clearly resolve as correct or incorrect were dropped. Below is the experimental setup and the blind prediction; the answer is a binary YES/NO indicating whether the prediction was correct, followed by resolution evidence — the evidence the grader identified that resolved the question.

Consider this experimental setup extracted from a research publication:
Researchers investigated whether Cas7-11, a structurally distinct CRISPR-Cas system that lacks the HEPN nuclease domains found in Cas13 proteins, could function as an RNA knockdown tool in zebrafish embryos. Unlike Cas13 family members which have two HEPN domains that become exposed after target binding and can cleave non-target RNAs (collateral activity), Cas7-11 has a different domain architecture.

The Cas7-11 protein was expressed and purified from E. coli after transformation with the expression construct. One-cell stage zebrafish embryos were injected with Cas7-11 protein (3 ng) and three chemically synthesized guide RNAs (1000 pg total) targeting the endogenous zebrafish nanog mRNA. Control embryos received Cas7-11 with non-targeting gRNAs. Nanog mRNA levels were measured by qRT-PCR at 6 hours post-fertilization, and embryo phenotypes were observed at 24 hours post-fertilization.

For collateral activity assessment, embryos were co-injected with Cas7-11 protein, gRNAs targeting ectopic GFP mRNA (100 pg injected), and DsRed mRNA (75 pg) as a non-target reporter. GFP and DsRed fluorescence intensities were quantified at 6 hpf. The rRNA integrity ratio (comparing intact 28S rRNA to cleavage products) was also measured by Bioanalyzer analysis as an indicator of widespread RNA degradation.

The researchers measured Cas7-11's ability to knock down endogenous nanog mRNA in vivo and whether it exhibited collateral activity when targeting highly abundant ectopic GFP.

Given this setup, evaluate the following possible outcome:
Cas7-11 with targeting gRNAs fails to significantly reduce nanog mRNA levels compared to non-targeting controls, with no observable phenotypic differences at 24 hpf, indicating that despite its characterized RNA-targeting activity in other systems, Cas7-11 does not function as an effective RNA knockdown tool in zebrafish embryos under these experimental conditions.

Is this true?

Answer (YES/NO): NO